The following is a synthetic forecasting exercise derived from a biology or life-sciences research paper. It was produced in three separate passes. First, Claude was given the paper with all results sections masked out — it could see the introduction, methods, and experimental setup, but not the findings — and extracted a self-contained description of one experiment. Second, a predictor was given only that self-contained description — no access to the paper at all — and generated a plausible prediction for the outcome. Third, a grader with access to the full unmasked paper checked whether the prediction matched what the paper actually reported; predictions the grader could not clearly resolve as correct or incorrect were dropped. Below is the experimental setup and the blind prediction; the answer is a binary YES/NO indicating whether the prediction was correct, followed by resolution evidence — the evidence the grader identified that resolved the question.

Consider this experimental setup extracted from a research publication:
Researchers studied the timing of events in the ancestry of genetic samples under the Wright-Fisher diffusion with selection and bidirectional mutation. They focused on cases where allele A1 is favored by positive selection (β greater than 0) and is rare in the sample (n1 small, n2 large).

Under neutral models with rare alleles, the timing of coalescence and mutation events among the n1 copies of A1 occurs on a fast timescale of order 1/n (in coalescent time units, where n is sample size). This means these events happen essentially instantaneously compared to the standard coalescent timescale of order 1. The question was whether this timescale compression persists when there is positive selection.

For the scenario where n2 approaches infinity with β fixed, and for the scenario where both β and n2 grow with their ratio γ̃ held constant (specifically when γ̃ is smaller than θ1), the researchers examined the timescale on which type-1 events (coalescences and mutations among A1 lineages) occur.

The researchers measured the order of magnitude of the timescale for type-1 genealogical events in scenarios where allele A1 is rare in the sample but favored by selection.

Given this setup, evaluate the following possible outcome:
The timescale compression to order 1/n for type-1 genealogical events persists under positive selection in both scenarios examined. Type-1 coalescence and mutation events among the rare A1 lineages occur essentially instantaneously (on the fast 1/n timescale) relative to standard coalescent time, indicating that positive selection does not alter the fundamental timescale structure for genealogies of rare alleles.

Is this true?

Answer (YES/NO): YES